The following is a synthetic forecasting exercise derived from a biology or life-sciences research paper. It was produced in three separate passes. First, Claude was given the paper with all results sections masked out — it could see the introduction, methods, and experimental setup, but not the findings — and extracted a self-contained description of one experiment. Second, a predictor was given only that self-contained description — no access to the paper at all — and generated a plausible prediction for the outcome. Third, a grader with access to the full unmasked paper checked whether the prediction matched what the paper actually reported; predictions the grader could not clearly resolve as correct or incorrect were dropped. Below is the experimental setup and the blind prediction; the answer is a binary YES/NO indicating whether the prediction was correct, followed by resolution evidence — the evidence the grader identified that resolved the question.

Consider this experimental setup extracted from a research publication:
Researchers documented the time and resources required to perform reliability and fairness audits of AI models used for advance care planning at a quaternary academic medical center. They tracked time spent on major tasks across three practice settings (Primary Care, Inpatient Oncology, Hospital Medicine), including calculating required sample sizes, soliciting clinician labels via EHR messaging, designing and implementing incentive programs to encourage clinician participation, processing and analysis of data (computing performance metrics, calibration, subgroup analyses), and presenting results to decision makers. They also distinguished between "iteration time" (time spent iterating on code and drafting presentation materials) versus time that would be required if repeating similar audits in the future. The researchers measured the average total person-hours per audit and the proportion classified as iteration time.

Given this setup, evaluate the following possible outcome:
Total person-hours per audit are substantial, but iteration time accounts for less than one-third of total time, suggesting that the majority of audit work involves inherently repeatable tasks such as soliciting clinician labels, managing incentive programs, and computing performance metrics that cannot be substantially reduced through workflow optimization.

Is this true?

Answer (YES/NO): NO